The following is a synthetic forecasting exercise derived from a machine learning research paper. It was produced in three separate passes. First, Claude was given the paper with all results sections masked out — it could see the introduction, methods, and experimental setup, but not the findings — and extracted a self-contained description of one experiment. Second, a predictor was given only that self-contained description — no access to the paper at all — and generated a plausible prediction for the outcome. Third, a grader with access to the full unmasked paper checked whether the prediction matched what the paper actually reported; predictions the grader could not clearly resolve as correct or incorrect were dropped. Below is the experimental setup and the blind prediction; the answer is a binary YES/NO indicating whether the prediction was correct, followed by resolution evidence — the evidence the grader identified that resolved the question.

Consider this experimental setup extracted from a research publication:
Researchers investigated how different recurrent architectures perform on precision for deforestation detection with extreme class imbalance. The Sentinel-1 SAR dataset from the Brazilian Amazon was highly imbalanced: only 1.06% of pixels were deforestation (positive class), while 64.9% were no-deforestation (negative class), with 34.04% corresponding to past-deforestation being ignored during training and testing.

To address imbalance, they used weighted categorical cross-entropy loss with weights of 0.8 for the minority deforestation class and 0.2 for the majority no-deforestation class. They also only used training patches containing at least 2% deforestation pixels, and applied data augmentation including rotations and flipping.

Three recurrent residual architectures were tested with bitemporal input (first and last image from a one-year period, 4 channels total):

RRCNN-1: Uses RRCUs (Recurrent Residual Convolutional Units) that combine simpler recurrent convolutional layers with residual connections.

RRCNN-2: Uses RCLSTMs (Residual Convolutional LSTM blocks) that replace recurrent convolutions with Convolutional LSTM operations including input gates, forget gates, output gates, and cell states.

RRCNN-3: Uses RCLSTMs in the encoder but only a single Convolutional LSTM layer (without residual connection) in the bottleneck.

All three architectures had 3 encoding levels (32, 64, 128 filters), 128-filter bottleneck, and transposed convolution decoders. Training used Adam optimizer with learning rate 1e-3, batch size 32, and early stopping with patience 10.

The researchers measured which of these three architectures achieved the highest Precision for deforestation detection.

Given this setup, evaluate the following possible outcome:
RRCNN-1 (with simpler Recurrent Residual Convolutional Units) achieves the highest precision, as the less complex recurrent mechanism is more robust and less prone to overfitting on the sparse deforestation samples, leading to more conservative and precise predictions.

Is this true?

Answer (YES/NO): NO